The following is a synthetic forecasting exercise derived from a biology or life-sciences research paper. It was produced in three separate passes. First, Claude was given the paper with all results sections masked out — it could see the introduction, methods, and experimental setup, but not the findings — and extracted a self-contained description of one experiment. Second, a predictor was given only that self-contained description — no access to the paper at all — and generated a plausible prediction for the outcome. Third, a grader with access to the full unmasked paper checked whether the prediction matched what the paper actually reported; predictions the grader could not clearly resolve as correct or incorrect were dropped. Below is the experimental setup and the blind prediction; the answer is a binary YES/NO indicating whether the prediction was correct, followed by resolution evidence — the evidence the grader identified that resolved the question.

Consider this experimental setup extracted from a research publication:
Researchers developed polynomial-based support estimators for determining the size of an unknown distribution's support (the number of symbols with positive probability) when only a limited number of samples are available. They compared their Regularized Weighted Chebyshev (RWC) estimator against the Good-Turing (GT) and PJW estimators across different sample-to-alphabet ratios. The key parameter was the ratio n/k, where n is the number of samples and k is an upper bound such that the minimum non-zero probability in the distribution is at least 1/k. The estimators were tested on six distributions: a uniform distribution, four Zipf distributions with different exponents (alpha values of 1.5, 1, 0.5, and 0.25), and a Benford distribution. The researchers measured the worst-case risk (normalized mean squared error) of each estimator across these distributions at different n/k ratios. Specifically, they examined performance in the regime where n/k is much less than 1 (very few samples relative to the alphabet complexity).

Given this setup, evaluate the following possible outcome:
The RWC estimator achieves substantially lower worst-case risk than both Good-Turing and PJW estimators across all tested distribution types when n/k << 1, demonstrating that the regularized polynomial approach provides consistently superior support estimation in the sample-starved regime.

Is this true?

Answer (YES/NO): NO